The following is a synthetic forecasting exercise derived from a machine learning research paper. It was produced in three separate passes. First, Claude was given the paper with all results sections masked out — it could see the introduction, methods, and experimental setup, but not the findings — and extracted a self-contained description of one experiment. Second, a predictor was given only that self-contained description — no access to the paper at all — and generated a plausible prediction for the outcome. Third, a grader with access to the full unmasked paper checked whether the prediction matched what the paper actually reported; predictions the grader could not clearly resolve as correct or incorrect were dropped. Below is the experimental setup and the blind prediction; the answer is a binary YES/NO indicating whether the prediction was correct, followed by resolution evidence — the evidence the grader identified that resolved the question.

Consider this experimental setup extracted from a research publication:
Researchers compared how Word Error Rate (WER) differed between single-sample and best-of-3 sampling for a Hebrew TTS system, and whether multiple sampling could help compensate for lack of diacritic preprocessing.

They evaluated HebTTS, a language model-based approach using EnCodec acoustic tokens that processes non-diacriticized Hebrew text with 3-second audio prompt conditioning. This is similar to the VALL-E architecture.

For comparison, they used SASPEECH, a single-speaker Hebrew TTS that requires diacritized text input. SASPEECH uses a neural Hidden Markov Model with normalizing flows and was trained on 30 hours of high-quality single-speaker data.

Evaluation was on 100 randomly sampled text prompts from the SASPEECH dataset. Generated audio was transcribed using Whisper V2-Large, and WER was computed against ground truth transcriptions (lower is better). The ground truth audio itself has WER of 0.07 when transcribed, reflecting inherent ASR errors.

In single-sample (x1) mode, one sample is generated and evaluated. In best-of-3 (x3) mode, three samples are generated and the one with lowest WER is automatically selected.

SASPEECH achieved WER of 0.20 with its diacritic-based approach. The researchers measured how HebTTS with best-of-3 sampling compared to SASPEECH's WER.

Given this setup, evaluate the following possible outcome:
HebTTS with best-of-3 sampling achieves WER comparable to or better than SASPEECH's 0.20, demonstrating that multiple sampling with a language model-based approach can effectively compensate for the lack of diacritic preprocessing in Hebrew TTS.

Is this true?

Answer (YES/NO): YES